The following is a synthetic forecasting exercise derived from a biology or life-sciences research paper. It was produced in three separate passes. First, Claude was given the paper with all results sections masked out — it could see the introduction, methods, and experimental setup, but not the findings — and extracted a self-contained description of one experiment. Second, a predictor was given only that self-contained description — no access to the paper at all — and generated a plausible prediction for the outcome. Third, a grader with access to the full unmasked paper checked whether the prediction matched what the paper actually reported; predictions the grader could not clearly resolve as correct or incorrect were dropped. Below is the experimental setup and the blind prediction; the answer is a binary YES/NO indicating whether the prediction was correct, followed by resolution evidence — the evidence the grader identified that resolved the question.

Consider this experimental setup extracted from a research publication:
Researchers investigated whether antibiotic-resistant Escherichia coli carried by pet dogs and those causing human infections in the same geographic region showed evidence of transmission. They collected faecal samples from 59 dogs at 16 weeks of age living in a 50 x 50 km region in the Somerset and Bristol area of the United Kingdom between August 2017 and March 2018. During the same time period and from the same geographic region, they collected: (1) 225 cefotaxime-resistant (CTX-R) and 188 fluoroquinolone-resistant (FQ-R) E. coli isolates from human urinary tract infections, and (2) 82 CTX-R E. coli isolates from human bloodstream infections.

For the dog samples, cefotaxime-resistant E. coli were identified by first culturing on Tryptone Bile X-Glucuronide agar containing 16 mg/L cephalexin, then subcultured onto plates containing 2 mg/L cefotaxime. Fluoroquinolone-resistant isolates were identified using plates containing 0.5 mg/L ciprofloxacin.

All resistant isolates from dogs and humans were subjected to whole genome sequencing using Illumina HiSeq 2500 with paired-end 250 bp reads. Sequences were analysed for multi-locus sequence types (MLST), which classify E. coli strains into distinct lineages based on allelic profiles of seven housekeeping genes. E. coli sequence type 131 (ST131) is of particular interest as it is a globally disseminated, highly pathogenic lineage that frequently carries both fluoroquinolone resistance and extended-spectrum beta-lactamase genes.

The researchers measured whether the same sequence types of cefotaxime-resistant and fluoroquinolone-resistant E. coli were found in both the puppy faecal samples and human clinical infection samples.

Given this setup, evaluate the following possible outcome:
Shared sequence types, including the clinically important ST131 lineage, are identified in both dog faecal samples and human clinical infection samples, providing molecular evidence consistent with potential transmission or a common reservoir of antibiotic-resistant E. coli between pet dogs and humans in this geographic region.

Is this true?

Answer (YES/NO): NO